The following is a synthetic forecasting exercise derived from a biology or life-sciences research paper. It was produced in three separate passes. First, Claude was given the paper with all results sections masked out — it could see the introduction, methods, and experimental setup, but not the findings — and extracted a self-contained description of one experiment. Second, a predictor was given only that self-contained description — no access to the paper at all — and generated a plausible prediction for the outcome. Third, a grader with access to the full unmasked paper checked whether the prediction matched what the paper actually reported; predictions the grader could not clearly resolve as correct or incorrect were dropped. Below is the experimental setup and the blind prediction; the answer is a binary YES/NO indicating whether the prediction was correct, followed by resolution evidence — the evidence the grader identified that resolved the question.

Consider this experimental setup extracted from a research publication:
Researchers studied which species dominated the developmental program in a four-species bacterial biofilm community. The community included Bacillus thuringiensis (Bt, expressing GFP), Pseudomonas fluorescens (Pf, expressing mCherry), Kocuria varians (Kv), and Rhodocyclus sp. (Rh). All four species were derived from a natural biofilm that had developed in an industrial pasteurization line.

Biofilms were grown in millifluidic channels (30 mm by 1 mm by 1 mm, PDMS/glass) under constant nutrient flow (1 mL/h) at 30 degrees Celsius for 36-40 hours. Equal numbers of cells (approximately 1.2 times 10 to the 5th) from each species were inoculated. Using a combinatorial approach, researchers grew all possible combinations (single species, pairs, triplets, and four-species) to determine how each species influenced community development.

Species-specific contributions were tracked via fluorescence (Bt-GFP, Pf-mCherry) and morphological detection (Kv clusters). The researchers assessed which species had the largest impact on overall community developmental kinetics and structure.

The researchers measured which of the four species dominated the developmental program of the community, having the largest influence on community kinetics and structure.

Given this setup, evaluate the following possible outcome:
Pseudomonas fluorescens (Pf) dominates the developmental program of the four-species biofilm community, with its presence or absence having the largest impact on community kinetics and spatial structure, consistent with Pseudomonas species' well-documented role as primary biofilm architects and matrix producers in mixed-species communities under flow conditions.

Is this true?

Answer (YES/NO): NO